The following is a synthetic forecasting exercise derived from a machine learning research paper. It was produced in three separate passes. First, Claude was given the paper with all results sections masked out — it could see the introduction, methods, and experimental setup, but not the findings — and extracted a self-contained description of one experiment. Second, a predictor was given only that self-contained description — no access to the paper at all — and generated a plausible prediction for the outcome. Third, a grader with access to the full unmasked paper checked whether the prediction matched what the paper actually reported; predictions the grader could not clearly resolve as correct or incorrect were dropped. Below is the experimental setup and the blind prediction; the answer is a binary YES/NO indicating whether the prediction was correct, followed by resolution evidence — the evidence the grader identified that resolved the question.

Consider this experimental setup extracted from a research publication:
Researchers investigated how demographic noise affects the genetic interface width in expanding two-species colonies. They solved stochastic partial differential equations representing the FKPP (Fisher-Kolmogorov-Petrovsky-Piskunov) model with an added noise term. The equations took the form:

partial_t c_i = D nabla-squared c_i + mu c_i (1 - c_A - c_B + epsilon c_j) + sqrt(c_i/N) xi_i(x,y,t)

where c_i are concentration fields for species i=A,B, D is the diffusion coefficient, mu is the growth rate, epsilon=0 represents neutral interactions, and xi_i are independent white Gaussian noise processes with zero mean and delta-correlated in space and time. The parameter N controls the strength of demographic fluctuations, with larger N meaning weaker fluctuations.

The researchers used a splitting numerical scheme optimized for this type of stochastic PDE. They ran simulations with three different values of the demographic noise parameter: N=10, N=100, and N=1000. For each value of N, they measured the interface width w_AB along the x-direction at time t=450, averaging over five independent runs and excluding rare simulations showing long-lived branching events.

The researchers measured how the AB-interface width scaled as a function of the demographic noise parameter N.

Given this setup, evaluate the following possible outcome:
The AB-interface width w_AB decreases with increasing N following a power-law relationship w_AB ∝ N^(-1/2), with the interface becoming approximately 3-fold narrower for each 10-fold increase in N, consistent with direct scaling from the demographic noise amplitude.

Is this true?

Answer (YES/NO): NO